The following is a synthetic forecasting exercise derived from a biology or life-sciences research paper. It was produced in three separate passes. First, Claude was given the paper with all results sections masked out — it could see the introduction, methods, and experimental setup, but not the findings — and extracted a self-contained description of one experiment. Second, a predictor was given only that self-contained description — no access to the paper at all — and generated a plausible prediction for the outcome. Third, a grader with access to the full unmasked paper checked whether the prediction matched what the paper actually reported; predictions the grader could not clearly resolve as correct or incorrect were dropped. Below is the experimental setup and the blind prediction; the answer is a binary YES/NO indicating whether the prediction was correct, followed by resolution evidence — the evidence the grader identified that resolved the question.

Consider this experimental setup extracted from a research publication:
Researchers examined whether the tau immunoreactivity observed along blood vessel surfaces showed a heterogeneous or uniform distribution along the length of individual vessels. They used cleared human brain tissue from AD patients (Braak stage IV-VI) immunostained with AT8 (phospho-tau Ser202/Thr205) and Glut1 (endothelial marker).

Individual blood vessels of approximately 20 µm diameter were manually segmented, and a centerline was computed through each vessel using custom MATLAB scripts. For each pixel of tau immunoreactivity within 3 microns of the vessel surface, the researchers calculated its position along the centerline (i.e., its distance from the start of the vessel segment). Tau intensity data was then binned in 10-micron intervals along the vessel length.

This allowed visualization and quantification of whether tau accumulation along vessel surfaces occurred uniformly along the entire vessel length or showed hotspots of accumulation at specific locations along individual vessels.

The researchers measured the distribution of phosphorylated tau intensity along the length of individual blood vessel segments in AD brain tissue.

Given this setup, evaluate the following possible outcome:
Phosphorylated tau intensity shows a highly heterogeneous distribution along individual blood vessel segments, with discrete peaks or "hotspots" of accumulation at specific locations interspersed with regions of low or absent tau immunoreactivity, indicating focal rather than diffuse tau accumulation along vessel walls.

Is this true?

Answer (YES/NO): YES